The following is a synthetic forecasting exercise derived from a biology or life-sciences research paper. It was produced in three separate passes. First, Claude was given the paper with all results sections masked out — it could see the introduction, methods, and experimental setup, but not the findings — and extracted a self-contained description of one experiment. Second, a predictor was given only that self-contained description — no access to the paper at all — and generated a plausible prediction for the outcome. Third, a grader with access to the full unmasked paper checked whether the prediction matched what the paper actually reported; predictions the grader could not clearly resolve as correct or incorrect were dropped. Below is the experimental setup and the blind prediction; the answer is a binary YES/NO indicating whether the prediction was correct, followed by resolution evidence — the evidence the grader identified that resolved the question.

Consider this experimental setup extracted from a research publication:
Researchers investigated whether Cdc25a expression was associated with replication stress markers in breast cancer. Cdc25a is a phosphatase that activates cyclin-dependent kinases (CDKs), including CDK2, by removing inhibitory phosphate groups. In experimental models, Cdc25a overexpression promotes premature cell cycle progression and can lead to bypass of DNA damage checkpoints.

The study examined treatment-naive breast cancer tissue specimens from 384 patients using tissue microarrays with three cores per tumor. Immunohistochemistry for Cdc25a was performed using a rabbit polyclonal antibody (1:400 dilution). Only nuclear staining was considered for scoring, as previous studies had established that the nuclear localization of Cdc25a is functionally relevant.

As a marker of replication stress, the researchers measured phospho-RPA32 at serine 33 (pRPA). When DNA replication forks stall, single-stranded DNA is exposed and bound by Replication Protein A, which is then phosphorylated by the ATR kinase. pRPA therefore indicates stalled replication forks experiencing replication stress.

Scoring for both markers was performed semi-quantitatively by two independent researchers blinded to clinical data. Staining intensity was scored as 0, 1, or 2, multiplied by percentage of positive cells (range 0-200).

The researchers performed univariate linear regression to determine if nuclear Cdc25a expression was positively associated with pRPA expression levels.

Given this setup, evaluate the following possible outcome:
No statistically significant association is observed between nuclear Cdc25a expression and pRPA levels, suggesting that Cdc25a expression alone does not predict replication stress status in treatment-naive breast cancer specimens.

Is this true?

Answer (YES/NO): YES